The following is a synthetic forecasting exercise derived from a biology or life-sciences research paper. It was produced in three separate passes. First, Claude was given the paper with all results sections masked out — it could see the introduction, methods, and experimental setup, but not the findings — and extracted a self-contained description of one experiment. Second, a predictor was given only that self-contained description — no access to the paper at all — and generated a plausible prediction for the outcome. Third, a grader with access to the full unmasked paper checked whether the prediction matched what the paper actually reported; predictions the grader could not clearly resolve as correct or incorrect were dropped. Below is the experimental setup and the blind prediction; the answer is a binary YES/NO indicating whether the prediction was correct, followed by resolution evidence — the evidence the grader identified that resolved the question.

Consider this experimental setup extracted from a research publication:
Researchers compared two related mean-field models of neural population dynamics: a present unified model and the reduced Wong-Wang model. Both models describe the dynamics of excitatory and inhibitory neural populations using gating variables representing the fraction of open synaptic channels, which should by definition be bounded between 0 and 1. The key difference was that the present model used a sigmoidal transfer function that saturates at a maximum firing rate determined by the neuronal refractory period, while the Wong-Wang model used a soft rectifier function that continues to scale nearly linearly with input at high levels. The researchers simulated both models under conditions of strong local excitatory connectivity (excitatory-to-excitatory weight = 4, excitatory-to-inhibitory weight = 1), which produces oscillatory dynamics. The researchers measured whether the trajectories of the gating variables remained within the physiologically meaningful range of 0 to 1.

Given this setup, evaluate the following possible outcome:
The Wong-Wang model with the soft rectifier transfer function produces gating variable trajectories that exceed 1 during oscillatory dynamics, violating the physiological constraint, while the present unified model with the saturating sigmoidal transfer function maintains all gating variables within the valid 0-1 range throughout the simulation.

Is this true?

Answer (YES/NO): YES